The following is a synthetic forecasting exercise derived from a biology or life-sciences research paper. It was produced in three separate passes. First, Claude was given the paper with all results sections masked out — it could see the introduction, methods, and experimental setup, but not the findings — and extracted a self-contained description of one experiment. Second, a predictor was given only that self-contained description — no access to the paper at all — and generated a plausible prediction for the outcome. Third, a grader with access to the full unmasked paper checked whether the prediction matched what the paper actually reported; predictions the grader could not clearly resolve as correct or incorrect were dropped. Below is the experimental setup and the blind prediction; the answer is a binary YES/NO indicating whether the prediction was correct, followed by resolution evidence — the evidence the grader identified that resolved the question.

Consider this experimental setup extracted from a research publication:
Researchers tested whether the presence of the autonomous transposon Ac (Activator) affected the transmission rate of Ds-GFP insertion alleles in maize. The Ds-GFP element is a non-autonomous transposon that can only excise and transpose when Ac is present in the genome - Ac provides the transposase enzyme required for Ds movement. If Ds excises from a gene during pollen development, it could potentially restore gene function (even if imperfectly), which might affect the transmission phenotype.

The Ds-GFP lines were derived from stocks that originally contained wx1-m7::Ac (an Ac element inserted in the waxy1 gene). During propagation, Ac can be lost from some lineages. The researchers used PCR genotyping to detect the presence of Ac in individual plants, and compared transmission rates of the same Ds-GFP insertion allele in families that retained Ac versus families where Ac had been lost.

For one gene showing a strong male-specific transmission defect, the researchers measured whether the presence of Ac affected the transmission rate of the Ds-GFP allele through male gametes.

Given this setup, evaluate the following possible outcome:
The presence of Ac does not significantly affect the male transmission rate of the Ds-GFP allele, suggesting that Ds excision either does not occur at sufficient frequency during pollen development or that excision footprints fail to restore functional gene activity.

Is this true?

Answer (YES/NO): YES